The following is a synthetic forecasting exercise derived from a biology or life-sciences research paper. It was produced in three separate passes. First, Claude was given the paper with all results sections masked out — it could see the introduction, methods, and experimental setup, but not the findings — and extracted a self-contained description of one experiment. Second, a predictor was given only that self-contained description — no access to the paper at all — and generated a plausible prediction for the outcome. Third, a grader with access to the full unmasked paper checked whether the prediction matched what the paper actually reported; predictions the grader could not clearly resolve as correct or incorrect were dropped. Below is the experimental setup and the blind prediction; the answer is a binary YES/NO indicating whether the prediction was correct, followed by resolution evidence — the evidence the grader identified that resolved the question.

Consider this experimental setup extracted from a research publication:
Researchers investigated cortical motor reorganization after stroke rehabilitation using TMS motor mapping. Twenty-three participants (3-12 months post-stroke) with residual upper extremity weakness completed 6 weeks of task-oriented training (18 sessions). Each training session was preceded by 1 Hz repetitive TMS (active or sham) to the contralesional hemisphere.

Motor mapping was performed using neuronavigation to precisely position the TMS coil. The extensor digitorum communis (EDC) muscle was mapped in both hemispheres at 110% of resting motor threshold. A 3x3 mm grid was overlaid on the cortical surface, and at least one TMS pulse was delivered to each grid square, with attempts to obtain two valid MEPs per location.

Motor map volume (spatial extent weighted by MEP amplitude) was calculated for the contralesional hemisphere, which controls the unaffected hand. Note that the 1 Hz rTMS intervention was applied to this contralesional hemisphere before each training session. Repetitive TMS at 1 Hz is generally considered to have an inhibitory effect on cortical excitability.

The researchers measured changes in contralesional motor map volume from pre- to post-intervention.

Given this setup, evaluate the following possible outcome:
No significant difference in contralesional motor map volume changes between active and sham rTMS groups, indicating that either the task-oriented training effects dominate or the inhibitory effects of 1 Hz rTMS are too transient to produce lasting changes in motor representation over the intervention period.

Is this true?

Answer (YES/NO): YES